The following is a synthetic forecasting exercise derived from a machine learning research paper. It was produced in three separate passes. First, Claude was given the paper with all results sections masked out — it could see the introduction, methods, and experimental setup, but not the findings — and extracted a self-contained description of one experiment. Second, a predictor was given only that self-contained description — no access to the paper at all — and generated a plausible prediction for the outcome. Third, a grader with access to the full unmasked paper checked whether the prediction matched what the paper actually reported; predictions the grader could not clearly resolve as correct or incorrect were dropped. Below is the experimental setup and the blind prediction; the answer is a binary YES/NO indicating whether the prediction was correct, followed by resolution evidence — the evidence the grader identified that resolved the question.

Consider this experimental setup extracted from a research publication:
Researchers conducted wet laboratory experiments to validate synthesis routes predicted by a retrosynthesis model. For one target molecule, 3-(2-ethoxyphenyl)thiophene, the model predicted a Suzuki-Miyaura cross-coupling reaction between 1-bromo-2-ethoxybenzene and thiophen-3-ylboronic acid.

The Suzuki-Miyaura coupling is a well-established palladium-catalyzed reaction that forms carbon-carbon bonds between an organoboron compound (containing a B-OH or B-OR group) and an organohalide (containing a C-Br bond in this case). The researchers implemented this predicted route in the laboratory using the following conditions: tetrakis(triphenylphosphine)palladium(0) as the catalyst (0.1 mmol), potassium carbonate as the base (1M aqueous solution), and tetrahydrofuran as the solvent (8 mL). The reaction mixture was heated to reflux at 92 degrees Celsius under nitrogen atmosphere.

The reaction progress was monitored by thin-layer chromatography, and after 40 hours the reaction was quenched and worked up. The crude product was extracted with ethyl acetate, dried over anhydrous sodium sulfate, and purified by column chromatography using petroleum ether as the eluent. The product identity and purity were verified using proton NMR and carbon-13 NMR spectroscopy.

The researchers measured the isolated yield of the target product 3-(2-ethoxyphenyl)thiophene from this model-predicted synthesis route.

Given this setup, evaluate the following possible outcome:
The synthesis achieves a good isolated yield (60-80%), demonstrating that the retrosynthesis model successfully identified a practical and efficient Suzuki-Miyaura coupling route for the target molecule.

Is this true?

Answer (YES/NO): YES